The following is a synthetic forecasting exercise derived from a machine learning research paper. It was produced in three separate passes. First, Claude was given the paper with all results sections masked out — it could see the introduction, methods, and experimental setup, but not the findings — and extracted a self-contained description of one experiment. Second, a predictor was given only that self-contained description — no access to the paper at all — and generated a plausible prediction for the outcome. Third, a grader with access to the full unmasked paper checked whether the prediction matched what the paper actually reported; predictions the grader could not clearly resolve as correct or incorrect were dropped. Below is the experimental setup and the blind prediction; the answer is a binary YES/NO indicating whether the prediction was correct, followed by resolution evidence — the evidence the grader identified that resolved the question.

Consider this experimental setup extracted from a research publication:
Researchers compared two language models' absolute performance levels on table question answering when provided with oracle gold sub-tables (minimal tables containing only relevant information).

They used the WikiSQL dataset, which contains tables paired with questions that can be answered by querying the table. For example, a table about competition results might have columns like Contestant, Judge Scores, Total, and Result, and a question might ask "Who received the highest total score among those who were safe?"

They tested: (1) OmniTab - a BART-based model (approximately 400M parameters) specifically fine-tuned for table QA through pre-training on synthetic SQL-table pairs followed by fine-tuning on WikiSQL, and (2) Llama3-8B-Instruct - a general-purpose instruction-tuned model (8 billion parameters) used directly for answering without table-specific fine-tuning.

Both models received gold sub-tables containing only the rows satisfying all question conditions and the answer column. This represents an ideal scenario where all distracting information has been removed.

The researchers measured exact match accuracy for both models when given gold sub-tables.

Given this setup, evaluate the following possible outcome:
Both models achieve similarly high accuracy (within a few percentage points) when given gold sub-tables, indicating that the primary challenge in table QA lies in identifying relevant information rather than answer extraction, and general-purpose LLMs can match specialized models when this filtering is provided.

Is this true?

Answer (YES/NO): NO